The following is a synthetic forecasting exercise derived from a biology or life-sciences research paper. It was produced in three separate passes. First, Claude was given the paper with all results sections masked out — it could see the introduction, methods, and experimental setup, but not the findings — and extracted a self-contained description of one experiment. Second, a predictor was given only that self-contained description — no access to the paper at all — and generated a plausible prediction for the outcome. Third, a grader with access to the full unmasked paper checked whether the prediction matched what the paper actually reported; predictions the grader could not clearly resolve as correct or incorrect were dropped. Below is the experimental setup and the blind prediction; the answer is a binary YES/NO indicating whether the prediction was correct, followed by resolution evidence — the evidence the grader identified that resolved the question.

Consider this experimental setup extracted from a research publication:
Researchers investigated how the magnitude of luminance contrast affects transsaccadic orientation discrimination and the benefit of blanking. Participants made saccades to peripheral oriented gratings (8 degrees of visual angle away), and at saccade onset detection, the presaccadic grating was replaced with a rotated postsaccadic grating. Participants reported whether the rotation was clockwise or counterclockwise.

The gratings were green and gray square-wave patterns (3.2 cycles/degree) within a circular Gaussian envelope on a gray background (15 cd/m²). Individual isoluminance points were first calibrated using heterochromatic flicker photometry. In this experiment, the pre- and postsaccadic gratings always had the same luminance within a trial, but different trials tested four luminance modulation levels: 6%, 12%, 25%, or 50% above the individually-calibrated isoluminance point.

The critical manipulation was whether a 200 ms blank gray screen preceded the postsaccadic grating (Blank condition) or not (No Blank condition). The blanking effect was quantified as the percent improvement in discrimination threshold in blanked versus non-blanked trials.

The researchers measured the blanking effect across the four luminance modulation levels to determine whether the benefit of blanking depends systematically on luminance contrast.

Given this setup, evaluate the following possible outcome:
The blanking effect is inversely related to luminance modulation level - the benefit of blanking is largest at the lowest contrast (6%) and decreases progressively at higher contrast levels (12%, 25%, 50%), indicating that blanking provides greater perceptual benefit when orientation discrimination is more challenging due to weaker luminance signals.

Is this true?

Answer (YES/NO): NO